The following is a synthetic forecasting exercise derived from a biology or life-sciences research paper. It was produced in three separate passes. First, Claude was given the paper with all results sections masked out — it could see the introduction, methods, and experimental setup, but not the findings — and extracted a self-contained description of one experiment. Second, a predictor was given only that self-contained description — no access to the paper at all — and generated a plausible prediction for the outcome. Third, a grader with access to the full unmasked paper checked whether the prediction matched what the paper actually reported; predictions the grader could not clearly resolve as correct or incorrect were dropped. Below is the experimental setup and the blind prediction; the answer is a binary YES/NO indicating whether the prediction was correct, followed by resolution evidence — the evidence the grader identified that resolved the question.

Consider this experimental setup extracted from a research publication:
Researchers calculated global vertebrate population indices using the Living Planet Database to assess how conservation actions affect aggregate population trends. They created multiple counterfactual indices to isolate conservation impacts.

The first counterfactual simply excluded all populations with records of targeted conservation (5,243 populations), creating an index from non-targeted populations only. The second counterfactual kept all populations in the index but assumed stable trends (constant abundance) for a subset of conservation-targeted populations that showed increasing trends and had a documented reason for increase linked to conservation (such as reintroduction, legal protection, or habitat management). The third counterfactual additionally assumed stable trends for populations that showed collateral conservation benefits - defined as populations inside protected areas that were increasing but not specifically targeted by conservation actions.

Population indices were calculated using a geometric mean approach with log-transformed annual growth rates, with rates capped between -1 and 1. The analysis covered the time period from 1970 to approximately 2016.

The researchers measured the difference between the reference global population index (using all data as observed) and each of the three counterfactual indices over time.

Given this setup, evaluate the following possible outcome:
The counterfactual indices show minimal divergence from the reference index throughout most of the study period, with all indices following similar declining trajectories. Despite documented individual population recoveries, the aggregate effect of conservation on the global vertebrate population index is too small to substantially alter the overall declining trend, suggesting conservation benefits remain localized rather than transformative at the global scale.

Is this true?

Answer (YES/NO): NO